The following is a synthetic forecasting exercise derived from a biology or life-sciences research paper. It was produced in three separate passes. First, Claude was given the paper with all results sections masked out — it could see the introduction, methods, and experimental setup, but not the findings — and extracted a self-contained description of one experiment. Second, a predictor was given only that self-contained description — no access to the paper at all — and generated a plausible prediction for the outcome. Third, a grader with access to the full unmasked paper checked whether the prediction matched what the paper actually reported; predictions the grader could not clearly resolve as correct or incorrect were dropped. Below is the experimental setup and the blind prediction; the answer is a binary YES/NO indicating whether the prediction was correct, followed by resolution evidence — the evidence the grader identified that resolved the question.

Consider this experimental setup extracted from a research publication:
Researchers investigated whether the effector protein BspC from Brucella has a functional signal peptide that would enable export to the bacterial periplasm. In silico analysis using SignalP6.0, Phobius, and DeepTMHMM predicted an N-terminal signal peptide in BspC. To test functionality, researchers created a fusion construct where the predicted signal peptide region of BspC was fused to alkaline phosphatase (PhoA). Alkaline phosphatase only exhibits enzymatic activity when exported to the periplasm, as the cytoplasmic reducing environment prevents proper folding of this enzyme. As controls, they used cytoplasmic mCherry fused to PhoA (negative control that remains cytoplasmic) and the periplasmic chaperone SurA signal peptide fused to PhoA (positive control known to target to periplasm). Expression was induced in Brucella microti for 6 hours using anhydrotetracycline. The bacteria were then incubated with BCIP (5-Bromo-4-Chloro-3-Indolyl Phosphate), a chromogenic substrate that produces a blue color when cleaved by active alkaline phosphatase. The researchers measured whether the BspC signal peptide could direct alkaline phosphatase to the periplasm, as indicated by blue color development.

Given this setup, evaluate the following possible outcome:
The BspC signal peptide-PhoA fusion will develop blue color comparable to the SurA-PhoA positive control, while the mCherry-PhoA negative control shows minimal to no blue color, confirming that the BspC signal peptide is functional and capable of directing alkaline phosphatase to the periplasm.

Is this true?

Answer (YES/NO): YES